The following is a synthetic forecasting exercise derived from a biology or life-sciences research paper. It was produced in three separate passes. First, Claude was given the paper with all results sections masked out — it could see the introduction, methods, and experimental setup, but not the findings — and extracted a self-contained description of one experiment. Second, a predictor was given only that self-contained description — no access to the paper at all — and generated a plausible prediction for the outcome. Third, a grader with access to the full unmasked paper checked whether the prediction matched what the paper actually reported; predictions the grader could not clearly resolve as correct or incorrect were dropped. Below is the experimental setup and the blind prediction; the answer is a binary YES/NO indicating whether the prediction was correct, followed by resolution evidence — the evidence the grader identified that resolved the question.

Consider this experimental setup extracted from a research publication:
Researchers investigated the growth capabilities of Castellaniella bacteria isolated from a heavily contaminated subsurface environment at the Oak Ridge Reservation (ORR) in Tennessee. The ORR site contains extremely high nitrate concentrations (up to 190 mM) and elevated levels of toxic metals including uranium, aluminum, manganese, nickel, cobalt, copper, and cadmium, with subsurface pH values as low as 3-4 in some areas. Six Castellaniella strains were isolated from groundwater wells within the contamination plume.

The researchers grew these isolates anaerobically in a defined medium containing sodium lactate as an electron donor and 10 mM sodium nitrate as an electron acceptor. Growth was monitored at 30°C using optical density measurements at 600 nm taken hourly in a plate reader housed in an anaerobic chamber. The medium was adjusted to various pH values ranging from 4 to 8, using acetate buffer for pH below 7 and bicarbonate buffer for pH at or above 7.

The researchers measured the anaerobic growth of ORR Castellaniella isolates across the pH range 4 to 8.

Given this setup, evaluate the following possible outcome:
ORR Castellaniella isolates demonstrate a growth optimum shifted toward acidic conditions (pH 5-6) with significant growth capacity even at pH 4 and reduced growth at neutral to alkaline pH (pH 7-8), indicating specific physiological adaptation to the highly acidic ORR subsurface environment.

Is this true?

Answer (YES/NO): NO